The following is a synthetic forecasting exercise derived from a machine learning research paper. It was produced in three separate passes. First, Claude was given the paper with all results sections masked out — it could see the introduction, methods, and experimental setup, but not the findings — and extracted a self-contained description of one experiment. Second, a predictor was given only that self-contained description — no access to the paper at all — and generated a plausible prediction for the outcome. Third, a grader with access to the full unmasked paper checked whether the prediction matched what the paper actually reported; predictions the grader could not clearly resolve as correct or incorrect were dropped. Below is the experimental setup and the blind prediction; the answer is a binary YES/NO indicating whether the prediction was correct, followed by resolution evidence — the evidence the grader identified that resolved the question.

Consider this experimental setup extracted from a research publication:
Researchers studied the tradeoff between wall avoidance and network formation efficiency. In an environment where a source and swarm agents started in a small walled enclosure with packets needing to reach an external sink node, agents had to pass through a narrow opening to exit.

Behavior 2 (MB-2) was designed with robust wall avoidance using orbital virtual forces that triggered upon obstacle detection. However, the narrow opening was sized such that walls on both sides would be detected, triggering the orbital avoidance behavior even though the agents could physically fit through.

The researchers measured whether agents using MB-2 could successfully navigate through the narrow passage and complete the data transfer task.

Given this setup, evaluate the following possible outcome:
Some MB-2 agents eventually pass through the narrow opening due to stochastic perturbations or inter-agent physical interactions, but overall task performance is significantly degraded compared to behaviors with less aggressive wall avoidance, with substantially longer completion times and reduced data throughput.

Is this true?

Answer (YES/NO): NO